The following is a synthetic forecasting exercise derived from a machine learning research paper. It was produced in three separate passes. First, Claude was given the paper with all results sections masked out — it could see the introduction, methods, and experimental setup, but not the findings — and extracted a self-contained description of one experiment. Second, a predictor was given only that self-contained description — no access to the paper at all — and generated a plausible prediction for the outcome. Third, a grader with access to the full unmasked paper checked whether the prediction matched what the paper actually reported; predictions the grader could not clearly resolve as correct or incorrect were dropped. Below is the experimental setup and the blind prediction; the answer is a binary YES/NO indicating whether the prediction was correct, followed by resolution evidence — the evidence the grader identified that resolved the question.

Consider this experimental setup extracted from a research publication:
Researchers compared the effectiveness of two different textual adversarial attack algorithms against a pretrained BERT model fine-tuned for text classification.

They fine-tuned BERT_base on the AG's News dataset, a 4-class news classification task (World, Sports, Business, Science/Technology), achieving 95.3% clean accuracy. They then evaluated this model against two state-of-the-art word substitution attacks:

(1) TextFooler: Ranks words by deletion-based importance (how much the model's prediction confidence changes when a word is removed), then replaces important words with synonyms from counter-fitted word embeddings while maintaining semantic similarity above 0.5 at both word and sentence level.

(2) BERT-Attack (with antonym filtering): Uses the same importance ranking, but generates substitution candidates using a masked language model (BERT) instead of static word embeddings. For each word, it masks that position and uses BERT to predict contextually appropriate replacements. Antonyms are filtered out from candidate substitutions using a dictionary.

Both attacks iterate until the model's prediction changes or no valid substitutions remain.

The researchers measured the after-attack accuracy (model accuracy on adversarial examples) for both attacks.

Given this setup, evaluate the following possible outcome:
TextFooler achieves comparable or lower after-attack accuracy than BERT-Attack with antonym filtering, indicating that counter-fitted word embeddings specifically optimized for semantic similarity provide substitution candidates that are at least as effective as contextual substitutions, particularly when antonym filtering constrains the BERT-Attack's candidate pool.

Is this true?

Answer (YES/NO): YES